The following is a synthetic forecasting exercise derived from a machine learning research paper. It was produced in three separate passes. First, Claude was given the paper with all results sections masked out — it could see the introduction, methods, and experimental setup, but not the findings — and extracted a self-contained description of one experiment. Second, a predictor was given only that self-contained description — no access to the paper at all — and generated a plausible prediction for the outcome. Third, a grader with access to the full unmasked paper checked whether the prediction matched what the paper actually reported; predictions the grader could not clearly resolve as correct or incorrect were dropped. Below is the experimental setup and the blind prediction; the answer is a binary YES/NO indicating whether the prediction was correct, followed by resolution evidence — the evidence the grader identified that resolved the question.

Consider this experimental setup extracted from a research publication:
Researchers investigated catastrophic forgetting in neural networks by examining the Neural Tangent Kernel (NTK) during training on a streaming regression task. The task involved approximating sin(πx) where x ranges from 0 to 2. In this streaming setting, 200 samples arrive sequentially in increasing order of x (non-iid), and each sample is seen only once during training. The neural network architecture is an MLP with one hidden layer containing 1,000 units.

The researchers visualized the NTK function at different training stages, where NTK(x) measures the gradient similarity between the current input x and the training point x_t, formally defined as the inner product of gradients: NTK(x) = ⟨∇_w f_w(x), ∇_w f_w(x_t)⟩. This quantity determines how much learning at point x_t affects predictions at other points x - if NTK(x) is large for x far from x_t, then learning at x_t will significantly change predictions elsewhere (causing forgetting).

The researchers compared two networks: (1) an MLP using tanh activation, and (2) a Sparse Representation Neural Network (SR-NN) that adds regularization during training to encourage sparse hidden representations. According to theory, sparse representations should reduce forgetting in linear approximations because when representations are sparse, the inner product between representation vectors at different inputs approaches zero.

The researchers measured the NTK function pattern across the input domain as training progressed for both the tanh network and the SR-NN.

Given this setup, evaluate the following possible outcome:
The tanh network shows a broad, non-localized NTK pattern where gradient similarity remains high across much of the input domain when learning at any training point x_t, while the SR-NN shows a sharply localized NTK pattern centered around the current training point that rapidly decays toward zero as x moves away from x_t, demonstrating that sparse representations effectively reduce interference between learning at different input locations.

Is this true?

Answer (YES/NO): NO